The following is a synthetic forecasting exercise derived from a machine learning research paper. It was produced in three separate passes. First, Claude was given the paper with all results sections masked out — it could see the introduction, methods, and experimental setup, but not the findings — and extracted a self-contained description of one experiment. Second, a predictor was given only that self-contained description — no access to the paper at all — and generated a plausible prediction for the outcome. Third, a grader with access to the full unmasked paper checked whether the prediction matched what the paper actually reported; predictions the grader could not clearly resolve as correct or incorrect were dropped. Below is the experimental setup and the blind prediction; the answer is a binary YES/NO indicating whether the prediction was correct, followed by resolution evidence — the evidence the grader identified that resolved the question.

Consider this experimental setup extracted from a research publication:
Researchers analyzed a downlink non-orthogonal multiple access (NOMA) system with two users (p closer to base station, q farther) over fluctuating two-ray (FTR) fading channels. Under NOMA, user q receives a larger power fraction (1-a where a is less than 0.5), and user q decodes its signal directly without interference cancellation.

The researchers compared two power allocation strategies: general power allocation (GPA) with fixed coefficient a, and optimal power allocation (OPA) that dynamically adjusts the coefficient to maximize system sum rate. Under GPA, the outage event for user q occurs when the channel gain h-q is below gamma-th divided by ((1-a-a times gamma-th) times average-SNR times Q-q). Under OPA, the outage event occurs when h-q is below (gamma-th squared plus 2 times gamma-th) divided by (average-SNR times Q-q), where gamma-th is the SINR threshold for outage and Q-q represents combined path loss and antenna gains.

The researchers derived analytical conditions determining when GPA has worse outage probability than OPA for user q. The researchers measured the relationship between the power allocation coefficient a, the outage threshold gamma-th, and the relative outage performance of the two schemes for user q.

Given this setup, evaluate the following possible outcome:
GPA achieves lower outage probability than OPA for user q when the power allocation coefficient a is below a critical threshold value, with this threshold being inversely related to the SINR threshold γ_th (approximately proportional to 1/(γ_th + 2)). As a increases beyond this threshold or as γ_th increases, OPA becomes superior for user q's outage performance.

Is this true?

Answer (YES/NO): YES